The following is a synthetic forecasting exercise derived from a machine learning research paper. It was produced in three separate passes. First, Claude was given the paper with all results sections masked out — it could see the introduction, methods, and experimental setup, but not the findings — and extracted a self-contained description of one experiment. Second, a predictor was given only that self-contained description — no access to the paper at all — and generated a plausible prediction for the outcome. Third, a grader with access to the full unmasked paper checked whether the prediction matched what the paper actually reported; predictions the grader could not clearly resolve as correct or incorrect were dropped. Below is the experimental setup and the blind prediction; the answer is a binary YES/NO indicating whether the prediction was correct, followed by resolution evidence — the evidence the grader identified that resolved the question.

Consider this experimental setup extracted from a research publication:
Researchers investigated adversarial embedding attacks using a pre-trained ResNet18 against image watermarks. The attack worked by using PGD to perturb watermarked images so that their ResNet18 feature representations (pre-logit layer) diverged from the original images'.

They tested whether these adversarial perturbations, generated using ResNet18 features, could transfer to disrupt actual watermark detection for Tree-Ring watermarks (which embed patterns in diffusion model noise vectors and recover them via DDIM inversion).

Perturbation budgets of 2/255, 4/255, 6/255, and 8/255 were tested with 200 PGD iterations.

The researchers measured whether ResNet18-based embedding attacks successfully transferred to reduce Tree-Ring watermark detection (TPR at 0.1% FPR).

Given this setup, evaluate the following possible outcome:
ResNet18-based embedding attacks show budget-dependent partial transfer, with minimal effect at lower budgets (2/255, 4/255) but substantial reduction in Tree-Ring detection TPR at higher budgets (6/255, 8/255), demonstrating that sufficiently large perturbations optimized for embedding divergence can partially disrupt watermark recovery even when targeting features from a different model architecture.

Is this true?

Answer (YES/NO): NO